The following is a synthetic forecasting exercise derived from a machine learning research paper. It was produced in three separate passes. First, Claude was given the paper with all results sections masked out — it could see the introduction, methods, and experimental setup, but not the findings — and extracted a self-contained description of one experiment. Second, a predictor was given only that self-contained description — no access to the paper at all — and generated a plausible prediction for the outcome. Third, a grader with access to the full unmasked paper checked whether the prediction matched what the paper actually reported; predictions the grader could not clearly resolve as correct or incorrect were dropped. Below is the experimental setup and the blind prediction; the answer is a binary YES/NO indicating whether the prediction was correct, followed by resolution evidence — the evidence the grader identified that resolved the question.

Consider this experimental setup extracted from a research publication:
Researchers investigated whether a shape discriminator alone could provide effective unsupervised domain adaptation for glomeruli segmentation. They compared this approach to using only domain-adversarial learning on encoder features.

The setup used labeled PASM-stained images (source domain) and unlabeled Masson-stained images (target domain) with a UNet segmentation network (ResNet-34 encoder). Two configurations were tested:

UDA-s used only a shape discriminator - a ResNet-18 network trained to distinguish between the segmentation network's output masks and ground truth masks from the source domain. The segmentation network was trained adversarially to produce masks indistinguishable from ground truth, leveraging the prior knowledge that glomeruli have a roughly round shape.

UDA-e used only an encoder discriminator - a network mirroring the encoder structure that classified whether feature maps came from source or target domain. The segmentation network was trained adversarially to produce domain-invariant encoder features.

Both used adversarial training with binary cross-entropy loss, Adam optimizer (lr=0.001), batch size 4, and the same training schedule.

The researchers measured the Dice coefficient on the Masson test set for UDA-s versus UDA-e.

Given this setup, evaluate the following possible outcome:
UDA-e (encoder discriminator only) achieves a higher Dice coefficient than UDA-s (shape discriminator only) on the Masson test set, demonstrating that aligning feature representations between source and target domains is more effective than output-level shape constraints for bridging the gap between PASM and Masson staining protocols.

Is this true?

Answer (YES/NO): NO